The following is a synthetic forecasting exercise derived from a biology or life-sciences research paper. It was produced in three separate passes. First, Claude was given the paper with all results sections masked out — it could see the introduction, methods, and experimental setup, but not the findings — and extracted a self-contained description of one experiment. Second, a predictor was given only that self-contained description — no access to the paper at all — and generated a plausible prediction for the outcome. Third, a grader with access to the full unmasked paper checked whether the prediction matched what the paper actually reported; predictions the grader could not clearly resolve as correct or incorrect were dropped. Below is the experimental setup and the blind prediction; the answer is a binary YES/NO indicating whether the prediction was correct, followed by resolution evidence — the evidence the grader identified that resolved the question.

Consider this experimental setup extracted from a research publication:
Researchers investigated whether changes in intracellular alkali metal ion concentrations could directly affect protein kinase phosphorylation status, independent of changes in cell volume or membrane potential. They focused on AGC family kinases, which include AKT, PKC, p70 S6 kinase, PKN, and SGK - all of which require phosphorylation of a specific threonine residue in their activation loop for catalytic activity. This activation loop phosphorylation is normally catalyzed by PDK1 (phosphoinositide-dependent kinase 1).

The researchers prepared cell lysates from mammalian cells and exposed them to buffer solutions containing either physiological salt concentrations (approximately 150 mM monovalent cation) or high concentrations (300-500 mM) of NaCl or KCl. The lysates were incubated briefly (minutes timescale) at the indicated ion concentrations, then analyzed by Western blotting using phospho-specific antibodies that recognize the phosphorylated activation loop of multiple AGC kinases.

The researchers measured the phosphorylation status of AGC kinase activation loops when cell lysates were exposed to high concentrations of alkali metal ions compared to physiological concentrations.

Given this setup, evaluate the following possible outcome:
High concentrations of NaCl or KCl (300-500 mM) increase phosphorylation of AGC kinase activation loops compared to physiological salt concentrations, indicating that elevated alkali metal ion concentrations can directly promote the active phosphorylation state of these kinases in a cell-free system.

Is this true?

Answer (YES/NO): NO